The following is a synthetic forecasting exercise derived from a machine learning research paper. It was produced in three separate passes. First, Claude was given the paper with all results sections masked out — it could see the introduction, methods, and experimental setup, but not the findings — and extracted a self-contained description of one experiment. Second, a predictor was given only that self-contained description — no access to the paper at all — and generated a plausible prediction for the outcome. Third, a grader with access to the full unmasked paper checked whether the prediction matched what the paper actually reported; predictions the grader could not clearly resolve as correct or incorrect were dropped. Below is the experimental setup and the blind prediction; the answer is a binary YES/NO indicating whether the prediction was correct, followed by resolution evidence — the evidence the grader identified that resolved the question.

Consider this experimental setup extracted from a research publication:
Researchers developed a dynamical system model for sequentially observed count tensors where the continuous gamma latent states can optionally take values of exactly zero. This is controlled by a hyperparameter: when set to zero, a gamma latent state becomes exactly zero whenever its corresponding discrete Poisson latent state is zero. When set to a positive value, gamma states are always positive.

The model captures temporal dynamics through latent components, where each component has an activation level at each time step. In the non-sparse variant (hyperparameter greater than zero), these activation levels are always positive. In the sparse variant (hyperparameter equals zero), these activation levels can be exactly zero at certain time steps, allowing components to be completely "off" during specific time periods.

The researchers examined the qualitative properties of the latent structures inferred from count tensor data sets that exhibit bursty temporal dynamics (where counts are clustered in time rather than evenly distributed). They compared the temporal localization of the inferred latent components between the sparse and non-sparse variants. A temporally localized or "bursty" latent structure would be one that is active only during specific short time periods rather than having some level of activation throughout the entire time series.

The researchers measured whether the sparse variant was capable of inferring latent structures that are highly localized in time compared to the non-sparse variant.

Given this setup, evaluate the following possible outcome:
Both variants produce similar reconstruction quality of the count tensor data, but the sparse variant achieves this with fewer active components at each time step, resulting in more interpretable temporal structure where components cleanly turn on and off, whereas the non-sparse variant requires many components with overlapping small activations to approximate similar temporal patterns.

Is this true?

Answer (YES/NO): NO